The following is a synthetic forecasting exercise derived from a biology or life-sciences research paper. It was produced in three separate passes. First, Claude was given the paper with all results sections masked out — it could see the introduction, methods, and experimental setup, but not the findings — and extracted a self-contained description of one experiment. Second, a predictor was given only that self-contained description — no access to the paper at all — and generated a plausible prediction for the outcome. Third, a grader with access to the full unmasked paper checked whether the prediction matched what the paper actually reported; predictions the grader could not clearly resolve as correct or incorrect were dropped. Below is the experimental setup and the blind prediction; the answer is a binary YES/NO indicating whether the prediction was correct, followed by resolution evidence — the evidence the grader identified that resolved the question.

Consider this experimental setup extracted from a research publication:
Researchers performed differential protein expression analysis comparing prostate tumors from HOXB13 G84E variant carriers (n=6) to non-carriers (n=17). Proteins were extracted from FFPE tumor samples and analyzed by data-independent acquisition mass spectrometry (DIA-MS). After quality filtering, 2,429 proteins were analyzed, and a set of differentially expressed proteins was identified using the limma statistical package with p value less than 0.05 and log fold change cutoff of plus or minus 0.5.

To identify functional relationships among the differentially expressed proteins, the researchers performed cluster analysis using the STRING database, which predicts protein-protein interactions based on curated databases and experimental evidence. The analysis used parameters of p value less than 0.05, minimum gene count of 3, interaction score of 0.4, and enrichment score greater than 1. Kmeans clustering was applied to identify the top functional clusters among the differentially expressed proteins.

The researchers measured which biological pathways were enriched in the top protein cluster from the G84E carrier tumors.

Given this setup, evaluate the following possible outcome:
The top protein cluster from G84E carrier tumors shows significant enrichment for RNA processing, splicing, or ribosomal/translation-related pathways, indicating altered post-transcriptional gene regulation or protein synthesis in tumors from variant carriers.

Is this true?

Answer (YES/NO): NO